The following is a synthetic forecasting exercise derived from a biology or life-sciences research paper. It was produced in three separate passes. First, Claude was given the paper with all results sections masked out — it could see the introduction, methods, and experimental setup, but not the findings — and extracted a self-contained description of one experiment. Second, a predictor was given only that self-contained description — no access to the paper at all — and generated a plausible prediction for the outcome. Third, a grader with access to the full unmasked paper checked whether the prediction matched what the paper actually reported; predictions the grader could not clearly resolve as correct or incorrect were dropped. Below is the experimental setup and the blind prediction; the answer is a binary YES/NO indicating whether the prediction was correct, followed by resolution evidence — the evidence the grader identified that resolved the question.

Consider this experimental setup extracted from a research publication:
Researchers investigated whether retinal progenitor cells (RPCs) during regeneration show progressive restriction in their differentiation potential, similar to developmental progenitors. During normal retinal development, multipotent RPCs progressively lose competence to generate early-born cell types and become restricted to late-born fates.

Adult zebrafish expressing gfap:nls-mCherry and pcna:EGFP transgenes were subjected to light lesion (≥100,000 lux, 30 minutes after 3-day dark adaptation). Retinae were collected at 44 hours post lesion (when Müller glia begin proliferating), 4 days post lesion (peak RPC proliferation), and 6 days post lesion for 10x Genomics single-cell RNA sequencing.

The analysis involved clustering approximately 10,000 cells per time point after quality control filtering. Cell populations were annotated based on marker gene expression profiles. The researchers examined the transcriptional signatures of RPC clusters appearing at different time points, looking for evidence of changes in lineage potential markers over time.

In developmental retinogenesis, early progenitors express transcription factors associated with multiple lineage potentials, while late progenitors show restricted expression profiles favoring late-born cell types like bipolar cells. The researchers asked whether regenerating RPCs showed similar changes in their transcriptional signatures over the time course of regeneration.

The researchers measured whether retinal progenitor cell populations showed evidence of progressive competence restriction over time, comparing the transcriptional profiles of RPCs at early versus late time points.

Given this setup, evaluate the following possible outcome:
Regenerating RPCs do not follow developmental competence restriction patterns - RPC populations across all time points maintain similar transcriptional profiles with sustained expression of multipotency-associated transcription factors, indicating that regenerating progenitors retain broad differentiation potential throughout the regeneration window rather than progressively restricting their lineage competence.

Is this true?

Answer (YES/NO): NO